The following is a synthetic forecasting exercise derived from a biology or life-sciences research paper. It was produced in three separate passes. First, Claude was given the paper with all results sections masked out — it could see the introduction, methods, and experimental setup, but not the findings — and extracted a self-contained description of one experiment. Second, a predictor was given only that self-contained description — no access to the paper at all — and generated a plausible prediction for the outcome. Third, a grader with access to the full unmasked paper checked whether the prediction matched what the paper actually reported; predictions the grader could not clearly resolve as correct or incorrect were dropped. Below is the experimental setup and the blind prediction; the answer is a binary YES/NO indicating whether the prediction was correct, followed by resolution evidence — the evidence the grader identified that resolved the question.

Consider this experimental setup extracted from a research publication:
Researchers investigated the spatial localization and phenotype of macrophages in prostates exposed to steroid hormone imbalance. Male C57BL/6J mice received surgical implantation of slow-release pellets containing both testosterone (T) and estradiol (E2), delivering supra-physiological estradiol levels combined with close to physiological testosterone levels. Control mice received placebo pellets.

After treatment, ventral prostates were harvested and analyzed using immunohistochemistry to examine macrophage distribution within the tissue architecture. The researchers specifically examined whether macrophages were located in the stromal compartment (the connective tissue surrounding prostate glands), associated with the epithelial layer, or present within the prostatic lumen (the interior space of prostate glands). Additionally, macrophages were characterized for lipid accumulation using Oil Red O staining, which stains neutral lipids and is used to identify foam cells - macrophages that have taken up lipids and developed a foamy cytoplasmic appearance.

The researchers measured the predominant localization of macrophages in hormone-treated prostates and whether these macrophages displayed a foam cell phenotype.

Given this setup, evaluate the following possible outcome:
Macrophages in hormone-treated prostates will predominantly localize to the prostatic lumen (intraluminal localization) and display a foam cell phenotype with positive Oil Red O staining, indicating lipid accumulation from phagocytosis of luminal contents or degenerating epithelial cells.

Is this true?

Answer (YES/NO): NO